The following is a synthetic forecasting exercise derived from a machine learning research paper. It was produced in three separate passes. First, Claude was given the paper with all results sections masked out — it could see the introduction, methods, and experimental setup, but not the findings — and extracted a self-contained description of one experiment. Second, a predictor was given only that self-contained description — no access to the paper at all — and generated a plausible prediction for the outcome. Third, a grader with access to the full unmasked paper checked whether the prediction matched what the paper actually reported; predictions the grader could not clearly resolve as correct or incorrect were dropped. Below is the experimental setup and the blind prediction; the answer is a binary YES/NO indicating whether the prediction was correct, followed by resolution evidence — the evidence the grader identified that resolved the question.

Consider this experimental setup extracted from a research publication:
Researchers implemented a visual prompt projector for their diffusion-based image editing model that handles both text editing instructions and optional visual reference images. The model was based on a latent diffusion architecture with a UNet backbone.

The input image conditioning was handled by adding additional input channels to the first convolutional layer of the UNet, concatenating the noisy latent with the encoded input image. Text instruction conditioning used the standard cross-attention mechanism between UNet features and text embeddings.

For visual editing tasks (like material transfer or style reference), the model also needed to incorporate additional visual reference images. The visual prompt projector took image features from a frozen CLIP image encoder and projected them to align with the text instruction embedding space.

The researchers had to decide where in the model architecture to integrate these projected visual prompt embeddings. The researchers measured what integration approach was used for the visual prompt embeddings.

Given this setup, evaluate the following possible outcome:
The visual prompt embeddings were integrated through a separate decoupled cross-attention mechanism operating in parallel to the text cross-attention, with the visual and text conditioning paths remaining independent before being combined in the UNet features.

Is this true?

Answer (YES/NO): YES